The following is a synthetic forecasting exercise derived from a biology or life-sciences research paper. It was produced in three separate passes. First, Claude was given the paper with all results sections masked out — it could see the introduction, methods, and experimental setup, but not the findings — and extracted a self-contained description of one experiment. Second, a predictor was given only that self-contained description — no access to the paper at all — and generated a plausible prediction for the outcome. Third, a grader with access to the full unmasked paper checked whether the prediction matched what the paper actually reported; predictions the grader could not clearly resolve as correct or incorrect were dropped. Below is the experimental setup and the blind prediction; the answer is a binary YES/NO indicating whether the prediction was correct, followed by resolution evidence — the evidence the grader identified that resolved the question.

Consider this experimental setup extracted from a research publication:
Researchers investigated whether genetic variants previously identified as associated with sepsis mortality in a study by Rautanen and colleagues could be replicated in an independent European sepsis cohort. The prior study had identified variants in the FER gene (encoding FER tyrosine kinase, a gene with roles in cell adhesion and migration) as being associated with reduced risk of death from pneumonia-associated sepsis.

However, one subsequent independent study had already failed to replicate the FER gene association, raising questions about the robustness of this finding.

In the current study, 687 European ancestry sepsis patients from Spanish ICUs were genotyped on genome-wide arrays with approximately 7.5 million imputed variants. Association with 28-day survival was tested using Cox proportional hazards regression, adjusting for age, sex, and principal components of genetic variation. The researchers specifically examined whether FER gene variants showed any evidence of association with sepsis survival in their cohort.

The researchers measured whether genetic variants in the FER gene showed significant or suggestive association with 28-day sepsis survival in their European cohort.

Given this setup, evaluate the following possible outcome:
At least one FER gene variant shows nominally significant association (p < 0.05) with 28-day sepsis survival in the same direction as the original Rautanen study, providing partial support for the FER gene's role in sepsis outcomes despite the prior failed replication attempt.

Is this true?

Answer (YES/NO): NO